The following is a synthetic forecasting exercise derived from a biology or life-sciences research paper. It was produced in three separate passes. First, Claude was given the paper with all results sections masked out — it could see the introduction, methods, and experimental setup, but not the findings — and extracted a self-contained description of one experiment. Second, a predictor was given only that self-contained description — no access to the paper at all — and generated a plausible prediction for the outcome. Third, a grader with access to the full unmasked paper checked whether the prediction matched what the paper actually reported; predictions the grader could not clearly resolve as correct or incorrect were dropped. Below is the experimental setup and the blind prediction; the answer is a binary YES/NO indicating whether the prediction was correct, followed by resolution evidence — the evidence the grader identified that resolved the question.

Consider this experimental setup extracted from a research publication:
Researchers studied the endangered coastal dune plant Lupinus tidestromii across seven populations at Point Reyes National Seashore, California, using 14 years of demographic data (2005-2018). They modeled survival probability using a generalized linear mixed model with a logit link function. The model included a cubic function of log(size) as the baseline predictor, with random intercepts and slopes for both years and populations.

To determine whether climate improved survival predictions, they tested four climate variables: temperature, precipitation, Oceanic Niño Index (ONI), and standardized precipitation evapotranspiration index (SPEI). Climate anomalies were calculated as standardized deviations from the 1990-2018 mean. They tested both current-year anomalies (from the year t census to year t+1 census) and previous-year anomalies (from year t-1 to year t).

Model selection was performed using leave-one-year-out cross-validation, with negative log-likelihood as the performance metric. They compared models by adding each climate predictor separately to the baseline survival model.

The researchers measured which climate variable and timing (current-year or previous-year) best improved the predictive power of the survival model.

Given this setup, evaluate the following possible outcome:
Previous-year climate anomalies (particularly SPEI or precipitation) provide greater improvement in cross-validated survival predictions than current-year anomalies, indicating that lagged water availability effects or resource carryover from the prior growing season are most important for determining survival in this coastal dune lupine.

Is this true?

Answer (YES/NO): NO